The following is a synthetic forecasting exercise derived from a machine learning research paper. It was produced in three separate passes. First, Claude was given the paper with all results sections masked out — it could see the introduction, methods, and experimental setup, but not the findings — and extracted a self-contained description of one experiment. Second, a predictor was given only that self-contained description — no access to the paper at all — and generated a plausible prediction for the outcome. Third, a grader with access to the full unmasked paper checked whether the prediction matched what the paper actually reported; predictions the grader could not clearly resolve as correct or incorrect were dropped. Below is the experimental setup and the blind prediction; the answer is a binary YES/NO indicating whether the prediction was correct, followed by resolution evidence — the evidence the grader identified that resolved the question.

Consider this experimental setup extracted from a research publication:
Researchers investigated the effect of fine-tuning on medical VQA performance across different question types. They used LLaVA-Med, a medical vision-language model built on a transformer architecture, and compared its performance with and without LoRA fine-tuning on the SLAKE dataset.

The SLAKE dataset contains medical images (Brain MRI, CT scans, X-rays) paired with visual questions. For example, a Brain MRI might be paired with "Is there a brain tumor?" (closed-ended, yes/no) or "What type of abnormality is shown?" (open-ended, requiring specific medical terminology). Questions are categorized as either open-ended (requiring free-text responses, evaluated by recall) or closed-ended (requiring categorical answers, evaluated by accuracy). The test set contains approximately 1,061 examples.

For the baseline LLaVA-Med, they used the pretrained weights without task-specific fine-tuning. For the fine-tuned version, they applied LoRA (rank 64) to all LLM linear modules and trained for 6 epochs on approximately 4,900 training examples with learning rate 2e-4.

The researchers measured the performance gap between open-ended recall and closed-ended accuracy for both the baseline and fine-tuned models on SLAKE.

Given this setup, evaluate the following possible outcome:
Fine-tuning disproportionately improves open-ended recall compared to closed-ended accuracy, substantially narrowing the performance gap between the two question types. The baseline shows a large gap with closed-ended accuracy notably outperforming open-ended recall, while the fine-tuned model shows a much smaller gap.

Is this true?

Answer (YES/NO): YES